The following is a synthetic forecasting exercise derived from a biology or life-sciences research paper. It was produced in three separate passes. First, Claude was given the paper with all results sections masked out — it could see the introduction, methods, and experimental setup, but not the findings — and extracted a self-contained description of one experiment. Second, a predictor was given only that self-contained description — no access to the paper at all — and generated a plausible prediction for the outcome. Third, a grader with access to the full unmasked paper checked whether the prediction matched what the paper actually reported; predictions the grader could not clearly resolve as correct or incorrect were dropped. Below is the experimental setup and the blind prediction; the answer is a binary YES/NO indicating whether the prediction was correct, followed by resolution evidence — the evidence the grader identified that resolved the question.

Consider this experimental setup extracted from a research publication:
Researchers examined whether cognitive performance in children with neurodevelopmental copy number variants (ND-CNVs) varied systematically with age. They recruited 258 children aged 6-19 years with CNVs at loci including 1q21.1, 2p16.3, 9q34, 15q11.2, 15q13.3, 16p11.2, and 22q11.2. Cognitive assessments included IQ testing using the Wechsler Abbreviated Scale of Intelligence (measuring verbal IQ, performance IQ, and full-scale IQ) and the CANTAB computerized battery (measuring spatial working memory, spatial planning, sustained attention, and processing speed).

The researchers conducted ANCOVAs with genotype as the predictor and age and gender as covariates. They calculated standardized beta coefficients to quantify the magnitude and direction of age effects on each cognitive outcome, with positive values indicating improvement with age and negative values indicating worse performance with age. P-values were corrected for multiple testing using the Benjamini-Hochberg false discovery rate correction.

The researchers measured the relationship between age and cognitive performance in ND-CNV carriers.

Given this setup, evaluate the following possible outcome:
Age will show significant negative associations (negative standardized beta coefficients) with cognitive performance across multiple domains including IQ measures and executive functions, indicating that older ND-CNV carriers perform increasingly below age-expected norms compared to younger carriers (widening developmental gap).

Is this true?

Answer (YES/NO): NO